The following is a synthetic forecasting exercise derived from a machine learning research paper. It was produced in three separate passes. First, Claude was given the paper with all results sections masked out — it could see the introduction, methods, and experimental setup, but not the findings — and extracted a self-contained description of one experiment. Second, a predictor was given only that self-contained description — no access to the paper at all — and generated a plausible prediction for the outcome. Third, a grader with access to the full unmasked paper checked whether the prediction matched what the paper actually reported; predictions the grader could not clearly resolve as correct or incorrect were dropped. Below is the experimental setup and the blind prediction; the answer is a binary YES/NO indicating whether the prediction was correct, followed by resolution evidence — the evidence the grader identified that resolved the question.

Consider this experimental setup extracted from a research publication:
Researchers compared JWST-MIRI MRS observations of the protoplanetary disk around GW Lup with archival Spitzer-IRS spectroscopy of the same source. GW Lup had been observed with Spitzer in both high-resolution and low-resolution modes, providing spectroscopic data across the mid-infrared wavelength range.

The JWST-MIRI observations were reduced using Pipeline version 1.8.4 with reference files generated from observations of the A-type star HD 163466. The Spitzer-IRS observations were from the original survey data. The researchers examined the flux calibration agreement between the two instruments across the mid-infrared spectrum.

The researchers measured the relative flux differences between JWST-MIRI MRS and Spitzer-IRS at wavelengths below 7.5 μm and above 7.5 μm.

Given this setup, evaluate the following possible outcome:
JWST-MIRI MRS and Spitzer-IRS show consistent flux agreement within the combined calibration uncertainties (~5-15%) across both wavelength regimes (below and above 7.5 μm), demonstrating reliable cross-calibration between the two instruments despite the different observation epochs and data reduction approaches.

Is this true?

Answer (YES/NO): NO